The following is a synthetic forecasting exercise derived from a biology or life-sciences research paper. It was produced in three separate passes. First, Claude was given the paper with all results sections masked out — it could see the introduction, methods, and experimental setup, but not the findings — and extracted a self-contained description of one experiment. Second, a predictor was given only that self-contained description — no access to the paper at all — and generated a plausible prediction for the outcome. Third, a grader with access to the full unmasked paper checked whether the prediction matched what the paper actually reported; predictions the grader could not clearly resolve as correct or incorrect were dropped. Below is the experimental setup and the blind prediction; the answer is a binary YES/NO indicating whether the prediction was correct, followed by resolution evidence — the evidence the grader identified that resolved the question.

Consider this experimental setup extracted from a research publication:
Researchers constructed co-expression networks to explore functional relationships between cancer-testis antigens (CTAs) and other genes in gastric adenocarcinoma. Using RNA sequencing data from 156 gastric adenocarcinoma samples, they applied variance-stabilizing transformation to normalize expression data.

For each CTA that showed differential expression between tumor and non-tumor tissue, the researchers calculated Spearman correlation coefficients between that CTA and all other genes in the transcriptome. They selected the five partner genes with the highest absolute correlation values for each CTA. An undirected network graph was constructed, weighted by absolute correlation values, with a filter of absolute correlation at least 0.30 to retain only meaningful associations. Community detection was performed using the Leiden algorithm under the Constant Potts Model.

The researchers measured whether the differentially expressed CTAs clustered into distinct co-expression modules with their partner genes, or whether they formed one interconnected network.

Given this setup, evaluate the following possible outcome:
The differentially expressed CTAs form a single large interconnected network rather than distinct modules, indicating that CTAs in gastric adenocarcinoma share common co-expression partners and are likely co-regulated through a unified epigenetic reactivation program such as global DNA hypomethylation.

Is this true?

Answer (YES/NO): NO